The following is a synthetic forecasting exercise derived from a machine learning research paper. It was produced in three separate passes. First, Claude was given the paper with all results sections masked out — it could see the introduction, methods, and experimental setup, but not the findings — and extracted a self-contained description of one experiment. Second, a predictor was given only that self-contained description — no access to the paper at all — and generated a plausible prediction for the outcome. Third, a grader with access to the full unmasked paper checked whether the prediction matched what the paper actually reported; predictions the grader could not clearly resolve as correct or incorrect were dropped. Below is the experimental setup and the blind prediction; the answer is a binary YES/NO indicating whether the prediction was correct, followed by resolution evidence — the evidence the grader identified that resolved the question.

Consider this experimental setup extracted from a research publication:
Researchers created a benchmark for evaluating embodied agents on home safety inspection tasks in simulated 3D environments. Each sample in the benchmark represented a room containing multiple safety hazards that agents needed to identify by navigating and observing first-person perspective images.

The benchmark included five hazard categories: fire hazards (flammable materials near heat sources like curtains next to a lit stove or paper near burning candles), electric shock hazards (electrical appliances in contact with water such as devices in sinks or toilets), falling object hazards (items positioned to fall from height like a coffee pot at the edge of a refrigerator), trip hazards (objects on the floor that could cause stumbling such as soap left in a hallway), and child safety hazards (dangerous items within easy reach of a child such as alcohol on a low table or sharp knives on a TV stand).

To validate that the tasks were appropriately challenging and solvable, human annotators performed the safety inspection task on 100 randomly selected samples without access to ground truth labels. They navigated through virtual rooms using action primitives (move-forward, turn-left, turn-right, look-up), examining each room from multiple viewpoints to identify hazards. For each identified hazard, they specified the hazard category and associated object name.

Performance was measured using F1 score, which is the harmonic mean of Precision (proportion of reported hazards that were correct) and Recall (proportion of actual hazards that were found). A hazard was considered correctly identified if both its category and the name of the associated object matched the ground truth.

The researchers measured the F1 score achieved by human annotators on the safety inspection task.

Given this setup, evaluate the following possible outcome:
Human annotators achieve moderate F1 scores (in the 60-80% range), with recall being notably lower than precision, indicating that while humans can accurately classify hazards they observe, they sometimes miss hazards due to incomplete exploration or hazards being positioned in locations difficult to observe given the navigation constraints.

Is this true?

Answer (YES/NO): YES